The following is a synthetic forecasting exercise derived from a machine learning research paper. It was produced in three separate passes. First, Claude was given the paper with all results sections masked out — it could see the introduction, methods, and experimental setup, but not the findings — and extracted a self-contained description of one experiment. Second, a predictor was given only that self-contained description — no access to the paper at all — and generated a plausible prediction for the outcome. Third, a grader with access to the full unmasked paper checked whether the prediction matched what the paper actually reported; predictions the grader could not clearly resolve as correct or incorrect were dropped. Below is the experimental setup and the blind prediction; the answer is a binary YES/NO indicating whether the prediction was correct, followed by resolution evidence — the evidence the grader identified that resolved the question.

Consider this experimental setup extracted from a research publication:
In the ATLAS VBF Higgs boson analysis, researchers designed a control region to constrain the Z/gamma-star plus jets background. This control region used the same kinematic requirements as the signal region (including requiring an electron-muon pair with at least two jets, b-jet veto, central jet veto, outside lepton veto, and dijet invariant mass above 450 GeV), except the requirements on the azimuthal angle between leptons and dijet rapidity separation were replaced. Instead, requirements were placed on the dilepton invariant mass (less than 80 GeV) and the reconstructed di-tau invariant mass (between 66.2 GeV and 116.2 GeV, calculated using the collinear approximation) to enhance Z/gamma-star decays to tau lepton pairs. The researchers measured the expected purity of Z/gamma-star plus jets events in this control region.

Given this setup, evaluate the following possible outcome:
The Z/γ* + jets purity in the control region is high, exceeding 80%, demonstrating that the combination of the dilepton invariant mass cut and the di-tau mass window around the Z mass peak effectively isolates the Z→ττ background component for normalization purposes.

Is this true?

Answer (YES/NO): NO